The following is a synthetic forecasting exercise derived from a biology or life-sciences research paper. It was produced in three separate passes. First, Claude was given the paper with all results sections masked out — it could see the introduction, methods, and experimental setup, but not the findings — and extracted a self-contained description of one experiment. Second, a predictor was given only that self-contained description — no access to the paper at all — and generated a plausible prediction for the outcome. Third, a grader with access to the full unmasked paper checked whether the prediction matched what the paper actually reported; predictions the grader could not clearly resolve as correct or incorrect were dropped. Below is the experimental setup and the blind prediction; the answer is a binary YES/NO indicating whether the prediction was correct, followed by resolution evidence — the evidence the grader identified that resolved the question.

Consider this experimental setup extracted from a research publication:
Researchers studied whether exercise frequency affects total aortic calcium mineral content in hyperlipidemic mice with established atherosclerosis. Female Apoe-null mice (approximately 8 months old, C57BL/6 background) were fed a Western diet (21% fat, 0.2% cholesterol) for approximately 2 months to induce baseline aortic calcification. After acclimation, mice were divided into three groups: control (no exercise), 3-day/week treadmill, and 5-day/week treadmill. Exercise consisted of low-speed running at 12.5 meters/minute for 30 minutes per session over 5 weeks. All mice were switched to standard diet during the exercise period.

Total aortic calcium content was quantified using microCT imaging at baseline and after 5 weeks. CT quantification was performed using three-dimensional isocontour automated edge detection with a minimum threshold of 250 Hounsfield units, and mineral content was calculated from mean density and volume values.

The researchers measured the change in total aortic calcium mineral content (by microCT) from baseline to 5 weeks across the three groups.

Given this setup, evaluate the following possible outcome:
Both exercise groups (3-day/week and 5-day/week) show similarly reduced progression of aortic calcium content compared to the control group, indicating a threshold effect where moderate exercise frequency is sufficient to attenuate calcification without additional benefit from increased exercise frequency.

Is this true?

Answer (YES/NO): NO